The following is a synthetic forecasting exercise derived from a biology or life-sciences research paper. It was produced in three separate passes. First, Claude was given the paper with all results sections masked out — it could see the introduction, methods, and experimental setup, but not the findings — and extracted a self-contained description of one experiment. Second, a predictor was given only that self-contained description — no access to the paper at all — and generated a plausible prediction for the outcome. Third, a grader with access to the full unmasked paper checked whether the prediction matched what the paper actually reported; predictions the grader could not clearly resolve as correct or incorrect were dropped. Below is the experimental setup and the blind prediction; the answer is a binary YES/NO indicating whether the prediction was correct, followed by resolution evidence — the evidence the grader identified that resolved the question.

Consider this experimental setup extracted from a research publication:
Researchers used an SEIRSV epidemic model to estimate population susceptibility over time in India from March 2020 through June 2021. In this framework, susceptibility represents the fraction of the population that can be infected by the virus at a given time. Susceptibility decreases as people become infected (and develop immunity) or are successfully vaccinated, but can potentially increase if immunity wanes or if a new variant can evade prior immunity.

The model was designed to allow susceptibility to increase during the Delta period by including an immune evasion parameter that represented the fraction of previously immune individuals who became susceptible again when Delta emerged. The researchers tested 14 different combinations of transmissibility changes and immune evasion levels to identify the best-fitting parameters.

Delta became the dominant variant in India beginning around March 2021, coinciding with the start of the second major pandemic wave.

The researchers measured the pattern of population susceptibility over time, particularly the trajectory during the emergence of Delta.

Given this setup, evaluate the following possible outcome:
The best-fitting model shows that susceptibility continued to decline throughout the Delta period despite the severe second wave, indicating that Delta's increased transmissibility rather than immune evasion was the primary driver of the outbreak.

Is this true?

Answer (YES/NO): NO